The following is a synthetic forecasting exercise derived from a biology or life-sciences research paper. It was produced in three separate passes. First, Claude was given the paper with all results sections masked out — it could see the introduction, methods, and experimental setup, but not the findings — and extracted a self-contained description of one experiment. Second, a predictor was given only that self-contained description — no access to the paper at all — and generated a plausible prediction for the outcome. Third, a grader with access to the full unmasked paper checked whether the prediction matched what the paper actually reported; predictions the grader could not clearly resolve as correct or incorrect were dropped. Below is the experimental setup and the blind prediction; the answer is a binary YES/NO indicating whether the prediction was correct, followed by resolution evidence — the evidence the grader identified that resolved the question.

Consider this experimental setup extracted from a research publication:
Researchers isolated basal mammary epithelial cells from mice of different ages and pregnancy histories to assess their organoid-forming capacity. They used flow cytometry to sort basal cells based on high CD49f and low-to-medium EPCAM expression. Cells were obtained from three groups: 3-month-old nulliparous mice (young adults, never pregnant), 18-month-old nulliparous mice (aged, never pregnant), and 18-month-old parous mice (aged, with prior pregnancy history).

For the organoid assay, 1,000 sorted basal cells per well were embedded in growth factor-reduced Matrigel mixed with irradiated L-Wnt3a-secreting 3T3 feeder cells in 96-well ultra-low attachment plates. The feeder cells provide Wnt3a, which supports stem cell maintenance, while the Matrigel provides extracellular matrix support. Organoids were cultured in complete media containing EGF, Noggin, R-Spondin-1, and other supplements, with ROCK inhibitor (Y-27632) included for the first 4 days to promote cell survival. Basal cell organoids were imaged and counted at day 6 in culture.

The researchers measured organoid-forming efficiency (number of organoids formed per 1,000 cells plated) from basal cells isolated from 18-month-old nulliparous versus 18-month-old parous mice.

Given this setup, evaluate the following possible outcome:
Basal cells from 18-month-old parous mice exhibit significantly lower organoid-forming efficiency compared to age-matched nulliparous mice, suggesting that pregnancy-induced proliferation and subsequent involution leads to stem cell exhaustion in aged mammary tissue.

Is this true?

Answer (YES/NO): YES